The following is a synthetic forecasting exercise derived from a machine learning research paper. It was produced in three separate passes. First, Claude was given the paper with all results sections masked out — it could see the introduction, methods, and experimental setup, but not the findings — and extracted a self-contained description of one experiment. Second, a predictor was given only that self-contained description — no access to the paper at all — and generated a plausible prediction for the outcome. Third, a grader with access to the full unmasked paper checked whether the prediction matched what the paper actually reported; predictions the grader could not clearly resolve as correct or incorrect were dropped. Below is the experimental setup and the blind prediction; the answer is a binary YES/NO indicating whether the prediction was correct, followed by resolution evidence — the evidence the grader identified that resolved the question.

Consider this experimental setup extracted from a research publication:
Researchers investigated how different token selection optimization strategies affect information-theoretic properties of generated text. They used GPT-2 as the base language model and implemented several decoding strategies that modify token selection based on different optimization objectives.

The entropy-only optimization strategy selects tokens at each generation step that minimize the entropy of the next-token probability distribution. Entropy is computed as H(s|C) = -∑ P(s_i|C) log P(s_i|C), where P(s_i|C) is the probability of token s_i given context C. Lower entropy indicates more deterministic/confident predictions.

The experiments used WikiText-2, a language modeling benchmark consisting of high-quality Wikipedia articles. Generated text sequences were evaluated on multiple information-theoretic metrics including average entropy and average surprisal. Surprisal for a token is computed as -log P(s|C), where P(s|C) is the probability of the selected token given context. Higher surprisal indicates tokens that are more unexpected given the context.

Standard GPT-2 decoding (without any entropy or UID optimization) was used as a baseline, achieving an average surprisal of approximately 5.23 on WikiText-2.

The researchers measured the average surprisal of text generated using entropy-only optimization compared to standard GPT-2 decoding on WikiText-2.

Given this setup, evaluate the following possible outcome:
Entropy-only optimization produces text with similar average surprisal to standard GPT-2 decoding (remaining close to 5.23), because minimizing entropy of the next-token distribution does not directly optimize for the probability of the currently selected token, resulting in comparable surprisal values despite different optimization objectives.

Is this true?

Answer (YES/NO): NO